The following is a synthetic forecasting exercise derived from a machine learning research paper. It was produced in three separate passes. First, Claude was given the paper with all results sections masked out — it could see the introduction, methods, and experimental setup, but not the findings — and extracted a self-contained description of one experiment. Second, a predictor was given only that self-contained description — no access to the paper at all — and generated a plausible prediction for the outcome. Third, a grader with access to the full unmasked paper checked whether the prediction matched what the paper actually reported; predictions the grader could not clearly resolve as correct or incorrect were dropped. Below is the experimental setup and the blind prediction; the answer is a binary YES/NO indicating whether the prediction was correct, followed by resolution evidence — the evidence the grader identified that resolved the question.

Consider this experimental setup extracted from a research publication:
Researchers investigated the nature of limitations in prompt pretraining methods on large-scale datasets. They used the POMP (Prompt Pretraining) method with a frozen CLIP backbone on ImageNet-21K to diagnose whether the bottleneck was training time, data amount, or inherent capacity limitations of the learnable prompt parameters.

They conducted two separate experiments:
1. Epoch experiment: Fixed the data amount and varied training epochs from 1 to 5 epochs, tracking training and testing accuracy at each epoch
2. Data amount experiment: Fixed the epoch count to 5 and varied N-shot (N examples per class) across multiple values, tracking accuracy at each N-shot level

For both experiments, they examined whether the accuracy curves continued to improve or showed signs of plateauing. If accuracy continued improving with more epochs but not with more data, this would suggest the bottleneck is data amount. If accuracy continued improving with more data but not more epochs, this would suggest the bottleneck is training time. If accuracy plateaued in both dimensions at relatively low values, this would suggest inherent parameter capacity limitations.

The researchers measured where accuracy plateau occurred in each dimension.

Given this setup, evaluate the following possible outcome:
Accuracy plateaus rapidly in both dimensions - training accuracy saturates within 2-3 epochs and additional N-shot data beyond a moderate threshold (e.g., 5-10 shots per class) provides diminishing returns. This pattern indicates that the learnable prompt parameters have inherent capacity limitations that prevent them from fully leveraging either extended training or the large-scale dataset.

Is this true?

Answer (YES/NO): NO